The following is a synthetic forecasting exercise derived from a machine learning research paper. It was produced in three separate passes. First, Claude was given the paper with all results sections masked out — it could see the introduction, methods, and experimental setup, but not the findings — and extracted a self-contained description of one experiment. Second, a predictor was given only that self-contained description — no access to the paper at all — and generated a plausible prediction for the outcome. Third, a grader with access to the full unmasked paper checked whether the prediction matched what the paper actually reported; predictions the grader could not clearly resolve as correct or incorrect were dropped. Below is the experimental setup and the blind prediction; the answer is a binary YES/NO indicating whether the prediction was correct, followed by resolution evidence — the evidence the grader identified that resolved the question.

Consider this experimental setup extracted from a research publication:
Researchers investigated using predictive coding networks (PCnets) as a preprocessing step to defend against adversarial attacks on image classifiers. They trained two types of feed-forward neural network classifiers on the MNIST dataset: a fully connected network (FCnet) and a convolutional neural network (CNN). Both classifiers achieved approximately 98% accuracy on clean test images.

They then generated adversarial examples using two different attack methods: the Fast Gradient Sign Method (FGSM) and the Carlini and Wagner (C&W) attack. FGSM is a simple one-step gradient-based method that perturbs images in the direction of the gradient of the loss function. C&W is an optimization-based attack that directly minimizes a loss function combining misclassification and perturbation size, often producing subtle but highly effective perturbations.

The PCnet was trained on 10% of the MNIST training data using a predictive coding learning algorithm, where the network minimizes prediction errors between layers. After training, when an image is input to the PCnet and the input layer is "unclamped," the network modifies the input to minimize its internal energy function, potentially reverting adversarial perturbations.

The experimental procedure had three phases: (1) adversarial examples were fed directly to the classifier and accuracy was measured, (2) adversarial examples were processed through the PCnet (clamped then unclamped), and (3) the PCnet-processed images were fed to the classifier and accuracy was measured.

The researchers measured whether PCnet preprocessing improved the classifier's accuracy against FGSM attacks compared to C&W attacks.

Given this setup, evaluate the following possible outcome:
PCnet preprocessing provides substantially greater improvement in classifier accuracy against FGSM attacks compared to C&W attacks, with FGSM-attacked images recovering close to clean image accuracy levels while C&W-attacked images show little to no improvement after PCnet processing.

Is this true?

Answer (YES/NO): NO